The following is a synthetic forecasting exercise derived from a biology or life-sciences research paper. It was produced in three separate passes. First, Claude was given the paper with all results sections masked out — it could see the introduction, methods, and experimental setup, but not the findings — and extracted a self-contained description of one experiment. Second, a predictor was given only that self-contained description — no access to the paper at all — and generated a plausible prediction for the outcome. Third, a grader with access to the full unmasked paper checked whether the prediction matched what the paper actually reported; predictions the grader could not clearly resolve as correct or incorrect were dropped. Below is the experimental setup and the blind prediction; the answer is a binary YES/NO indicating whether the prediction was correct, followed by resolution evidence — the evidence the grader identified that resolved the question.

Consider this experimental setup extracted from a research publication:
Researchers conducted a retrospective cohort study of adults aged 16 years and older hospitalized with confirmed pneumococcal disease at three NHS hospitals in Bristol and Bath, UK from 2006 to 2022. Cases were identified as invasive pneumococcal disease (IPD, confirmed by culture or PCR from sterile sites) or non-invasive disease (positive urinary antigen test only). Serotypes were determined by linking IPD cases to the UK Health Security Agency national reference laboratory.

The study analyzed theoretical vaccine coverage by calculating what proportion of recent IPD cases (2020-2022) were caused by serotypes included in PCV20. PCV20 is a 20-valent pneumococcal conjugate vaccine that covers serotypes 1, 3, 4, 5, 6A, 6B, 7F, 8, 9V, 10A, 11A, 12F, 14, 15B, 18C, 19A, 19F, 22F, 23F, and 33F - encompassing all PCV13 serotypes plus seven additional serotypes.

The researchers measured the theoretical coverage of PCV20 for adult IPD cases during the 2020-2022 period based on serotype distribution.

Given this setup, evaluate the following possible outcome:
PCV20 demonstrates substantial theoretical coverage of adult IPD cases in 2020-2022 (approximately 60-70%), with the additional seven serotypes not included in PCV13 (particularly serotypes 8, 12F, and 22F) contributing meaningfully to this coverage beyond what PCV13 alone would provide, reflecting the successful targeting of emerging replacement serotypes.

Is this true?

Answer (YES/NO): YES